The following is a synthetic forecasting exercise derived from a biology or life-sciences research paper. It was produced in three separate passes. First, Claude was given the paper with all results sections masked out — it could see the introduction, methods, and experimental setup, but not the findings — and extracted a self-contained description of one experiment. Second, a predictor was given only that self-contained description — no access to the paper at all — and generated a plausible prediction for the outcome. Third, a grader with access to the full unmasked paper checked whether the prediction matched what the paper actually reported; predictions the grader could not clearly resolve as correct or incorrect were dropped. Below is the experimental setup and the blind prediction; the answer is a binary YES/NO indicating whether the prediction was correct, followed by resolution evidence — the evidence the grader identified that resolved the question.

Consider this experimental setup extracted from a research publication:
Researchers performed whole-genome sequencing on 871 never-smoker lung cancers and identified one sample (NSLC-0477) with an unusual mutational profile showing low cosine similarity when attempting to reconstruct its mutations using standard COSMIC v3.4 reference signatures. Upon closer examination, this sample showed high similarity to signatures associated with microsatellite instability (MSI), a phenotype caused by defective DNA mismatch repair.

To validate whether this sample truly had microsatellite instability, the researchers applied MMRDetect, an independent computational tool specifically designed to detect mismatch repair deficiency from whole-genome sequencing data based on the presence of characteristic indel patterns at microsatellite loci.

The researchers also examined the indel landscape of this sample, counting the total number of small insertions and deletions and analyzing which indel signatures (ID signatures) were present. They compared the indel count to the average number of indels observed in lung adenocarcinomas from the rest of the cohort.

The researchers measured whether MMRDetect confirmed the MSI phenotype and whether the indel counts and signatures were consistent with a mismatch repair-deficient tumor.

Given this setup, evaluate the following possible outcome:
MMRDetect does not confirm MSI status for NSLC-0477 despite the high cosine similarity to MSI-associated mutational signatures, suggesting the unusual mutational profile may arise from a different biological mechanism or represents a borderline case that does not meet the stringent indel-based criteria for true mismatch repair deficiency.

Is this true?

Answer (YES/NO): NO